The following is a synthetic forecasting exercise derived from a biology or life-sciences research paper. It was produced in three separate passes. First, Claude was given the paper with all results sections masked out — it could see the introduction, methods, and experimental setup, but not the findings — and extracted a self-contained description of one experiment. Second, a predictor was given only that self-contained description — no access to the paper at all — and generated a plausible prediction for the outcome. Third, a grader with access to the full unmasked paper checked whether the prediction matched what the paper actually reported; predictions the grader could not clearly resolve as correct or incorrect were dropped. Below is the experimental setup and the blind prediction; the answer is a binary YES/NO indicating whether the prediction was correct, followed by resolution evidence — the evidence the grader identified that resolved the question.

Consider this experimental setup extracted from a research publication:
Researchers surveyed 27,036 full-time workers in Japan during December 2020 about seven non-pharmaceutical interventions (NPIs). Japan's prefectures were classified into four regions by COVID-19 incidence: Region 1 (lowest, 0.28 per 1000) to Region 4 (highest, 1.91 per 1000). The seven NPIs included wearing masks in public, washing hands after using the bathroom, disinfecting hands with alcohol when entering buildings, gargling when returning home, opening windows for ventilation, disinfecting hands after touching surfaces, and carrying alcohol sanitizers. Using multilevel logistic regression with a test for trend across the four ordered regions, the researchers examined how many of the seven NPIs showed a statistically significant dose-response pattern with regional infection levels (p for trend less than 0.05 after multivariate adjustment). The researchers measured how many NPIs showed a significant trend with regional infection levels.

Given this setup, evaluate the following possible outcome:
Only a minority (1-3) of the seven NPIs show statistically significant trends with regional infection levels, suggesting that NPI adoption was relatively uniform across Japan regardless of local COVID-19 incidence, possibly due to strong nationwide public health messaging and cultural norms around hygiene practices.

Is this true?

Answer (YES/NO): NO